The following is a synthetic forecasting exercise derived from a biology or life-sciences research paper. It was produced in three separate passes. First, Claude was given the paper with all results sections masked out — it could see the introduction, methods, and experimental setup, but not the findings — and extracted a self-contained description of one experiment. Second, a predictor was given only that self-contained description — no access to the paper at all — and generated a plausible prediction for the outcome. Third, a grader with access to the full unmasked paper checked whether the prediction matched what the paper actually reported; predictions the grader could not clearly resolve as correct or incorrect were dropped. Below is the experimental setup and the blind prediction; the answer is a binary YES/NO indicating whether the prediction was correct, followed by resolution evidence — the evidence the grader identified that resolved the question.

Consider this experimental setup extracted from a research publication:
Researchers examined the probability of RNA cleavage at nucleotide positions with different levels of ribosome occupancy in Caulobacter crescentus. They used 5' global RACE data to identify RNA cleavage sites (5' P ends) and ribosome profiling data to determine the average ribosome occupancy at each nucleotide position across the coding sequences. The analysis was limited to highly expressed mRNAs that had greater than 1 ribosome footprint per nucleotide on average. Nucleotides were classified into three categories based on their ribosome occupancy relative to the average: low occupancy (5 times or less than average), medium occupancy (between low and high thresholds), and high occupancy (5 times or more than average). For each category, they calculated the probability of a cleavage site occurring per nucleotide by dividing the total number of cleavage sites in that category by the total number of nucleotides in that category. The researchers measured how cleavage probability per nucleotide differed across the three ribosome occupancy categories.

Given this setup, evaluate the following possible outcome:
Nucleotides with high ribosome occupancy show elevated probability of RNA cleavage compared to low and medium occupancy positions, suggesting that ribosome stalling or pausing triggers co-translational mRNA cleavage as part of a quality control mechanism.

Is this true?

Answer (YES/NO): NO